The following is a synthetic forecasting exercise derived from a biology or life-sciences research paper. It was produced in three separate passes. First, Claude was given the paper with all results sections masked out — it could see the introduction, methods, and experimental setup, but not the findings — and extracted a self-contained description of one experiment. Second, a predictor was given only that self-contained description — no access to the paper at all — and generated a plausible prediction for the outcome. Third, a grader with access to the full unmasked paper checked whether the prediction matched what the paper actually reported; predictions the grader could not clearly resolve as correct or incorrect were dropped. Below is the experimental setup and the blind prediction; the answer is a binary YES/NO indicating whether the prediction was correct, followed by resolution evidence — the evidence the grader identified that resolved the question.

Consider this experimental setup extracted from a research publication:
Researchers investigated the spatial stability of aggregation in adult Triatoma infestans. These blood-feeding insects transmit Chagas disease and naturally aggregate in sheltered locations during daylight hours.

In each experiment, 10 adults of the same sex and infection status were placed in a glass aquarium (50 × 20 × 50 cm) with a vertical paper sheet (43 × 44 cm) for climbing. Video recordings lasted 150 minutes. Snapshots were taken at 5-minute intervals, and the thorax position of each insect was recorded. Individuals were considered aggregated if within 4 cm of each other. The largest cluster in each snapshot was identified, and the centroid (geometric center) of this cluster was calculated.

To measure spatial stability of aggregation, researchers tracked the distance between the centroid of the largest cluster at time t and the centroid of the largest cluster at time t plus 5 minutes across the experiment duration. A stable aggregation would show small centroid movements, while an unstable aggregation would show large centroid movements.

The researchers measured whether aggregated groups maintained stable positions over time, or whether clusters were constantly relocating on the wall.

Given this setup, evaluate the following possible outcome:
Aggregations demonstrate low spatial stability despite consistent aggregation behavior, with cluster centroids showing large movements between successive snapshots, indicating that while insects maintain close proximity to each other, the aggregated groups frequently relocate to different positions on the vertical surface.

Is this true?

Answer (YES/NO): NO